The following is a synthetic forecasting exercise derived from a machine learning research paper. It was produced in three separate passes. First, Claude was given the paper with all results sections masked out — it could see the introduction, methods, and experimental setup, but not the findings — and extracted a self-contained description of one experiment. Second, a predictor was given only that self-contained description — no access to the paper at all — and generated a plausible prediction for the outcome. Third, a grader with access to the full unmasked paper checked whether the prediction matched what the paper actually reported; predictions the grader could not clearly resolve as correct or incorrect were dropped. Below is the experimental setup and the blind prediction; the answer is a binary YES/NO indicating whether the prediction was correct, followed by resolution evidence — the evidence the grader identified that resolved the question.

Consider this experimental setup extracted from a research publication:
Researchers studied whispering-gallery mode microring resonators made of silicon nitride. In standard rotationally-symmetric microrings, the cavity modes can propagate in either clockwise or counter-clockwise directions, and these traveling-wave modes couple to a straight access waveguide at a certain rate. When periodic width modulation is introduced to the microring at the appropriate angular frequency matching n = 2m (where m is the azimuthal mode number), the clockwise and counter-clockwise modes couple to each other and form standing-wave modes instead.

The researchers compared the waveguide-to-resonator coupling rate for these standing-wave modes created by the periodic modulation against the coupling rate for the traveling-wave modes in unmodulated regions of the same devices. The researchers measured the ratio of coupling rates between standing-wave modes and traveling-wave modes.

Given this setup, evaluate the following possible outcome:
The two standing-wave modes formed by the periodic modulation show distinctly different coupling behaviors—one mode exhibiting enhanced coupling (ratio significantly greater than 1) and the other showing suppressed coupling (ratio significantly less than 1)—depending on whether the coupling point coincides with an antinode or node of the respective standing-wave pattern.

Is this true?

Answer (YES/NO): NO